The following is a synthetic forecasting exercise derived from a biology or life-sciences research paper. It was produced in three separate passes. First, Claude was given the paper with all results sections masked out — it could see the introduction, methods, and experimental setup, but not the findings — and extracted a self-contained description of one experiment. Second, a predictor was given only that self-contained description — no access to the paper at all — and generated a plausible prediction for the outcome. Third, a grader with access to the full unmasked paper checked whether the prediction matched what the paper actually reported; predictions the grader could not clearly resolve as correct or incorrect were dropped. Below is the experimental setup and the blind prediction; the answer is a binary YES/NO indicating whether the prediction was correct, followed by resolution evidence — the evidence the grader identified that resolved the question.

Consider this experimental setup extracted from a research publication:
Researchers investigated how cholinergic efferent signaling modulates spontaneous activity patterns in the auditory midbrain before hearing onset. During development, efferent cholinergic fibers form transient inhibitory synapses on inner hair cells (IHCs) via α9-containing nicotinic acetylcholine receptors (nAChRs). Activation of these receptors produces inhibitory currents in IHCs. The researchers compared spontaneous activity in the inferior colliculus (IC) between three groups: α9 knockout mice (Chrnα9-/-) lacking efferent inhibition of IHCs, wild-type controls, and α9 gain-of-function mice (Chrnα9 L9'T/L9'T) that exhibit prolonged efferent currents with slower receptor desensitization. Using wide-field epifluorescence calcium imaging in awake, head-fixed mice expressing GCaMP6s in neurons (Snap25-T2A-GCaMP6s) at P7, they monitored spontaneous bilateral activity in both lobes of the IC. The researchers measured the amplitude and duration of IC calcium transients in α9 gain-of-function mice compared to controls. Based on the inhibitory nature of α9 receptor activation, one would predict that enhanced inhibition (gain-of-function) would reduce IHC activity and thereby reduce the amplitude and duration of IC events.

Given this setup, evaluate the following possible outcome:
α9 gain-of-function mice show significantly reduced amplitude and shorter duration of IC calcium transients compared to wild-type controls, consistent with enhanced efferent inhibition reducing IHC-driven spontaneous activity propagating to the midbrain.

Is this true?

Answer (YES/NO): NO